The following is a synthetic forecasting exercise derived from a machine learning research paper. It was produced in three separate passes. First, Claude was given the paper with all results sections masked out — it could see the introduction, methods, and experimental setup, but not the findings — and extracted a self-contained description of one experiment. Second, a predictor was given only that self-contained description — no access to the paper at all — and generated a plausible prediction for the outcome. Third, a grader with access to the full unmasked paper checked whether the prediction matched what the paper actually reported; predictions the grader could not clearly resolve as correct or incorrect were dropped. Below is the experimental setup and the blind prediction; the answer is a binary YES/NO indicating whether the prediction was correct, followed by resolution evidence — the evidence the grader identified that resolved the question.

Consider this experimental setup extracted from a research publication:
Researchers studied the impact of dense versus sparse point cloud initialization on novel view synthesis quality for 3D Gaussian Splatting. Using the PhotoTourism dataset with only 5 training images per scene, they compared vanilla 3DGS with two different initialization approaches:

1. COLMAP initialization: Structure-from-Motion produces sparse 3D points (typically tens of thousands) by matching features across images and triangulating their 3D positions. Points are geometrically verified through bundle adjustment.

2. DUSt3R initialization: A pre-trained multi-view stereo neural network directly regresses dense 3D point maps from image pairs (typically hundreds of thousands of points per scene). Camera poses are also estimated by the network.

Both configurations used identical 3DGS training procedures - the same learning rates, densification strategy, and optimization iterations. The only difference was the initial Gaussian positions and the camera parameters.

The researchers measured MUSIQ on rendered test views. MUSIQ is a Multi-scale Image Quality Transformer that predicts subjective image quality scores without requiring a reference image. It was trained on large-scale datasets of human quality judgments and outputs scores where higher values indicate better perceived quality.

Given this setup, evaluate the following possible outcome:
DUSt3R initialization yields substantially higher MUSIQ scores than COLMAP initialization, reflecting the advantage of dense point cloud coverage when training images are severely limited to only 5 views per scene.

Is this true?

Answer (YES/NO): YES